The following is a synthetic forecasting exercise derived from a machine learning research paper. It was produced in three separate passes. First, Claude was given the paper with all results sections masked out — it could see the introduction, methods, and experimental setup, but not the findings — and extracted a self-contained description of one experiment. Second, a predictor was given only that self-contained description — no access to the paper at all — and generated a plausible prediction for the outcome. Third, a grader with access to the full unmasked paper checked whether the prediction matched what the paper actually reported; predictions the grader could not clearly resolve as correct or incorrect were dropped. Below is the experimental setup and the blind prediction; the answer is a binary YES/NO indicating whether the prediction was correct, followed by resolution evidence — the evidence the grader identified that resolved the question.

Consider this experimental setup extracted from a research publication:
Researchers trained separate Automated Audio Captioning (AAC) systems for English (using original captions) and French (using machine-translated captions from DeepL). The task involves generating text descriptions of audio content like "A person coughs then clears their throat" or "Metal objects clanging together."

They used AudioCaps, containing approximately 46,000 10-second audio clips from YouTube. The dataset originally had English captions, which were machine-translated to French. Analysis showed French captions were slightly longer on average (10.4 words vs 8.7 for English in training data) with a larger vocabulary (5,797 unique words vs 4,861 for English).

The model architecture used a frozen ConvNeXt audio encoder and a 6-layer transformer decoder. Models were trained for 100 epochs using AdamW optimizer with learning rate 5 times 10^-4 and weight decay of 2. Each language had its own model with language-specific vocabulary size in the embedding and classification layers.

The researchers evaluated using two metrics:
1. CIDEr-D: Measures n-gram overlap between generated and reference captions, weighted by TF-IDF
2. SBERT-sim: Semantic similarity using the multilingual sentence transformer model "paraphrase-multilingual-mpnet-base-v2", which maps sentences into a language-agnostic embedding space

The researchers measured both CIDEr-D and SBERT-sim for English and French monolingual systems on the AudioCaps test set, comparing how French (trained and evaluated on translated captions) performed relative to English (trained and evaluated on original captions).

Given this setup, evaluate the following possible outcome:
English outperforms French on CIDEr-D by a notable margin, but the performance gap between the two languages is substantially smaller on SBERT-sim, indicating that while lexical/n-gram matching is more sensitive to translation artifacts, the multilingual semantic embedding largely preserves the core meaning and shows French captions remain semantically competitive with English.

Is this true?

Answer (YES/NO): NO